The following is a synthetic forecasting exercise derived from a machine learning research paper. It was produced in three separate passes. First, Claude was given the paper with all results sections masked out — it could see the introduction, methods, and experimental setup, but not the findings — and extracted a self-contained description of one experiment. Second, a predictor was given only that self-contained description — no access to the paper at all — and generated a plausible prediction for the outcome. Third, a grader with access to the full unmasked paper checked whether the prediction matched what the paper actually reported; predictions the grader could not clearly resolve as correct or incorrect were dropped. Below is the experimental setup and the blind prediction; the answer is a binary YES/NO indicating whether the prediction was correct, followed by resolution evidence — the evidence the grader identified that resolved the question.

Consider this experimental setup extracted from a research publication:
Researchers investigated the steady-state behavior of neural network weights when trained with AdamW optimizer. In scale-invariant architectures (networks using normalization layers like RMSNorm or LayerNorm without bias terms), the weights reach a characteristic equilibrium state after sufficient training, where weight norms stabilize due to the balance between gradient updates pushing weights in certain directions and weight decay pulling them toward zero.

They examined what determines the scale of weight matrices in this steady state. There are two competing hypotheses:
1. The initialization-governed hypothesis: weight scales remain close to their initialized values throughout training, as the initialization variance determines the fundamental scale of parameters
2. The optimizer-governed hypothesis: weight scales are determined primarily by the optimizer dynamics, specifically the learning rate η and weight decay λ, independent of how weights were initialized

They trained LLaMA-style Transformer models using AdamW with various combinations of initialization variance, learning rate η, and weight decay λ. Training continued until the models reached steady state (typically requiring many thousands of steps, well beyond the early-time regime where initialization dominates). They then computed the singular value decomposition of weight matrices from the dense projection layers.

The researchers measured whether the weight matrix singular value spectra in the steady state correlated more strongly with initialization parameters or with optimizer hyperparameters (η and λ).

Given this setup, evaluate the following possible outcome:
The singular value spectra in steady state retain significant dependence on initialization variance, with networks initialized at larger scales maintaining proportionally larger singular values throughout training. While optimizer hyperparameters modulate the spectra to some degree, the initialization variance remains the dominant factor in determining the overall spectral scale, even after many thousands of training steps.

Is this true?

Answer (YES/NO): NO